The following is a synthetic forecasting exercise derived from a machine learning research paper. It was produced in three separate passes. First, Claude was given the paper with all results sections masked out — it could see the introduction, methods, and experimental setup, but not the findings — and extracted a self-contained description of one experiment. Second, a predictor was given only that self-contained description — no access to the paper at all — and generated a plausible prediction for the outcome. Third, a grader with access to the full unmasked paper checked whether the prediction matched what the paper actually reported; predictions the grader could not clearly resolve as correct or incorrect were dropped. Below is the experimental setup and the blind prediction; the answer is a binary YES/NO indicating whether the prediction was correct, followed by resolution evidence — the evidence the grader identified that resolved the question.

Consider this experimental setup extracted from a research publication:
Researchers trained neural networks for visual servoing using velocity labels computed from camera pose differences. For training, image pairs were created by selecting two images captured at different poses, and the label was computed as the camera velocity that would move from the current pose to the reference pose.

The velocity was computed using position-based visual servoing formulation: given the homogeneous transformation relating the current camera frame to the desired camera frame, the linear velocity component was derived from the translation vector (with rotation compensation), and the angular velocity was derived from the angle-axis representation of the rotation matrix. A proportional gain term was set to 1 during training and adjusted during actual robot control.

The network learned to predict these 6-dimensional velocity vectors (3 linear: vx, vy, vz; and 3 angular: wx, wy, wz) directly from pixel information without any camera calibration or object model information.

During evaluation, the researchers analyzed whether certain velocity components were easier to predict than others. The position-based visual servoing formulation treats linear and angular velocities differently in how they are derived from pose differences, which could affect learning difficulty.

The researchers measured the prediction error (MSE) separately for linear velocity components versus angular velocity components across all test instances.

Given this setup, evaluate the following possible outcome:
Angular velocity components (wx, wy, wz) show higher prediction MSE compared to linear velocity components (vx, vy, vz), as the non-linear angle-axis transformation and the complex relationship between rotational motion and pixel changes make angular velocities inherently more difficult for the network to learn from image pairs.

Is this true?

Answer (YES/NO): NO